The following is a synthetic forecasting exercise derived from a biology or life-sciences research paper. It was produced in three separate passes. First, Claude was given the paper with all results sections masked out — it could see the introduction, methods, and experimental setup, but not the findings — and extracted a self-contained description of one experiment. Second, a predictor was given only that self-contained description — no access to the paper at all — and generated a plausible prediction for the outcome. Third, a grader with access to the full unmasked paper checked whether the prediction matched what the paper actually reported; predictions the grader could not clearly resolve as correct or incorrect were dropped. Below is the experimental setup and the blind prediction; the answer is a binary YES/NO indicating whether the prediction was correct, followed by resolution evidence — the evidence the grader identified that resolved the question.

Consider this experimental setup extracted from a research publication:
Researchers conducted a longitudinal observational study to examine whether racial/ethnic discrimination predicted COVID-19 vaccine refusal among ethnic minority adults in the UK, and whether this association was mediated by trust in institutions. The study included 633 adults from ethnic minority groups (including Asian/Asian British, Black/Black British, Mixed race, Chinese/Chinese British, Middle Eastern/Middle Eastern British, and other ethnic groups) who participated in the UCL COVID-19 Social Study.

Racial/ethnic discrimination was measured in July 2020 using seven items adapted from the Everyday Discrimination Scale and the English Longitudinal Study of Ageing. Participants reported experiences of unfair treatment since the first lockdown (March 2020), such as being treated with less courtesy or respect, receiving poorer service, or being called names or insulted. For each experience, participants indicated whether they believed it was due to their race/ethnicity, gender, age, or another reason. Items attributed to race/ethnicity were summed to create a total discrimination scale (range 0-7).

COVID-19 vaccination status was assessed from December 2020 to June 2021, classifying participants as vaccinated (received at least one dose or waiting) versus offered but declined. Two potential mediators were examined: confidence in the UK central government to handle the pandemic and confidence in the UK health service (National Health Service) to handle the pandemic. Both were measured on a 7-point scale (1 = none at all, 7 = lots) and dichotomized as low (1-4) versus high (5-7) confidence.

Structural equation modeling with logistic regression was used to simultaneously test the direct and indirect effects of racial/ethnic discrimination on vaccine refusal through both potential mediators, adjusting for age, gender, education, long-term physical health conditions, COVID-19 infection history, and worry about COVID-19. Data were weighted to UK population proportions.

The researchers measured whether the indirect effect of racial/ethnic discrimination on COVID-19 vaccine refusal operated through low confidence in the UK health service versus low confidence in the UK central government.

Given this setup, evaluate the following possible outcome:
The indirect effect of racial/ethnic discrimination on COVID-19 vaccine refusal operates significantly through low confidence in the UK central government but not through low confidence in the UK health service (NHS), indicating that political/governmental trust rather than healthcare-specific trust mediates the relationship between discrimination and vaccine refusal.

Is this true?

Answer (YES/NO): NO